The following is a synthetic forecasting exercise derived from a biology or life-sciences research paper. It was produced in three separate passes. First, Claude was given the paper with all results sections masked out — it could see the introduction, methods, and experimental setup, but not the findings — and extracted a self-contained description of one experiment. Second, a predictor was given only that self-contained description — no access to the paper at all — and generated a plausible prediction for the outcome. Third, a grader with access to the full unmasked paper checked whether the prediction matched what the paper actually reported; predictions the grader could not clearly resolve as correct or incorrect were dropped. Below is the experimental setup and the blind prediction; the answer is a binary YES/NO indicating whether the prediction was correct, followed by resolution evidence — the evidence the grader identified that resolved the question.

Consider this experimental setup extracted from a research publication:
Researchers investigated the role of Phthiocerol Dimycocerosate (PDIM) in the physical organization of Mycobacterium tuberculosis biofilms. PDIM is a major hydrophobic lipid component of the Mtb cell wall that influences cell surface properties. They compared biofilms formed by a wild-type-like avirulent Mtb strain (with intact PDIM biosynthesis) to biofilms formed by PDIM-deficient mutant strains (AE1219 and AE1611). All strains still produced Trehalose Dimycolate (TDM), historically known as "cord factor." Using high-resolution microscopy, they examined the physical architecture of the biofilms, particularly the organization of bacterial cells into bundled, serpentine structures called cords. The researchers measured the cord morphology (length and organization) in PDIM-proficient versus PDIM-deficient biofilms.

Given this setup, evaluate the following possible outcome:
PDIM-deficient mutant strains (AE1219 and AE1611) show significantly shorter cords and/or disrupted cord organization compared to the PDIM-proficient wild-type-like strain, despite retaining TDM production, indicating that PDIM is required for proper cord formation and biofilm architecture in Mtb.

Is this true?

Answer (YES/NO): YES